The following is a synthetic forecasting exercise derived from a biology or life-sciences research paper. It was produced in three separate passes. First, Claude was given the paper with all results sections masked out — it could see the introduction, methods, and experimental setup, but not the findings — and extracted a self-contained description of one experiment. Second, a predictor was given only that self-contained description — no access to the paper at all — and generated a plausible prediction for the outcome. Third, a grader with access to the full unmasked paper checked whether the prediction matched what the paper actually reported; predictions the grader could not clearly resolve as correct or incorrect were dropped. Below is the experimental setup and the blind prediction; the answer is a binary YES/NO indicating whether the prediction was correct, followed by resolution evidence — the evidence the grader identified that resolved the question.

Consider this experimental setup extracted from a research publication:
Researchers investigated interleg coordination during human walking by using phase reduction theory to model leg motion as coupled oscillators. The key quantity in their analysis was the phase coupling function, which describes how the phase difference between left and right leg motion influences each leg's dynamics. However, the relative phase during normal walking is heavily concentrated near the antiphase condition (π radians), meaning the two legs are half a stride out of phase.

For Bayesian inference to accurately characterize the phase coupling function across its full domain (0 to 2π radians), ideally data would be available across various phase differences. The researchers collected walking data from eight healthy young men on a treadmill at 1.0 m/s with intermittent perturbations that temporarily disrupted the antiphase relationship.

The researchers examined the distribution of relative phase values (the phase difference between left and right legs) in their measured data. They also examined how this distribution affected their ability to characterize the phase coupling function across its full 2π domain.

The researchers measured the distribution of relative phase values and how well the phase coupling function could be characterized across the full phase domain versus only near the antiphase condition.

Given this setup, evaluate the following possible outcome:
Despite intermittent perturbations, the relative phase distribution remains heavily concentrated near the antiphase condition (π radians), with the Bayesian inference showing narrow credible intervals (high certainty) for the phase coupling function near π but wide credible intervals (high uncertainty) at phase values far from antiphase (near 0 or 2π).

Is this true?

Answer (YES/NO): YES